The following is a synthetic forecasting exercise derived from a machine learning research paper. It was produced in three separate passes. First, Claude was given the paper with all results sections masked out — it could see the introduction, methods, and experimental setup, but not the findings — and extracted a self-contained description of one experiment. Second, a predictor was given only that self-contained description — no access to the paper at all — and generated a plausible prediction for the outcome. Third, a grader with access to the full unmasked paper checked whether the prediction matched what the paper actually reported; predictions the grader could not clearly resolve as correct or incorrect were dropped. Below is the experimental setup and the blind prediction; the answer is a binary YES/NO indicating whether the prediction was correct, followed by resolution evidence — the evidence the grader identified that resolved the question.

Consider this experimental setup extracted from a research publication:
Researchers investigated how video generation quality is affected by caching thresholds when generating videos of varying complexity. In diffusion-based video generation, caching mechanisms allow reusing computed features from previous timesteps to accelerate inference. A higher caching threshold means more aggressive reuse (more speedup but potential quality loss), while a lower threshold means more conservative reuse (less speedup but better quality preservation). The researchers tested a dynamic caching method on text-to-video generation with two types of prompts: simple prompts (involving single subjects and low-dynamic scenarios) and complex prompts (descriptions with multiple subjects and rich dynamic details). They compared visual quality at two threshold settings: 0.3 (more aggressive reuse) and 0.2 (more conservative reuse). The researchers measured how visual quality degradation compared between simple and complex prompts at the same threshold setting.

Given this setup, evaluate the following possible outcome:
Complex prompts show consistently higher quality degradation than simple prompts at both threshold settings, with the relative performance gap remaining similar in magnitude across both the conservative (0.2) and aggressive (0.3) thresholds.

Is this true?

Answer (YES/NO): NO